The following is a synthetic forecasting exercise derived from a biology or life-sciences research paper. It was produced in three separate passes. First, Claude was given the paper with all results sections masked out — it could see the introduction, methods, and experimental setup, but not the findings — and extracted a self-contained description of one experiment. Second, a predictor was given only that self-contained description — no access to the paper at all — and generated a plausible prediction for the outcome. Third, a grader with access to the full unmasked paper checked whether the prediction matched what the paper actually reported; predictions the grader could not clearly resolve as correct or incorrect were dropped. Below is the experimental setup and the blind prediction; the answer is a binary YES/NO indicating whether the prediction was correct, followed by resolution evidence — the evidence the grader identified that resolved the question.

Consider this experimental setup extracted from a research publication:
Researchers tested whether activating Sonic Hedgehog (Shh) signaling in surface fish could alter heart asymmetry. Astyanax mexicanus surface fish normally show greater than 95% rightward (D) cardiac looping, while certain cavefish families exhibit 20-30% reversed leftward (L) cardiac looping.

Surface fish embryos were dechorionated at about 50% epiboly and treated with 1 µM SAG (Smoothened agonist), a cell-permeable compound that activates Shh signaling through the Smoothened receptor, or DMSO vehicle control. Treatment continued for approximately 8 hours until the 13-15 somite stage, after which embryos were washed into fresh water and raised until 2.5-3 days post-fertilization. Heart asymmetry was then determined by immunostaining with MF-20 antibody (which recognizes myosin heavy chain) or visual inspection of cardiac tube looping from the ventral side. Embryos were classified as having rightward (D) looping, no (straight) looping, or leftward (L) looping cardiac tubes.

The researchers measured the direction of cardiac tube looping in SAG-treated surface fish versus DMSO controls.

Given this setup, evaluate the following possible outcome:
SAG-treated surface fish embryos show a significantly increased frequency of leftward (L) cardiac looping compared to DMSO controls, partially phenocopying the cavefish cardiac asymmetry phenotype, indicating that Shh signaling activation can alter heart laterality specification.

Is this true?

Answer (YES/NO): YES